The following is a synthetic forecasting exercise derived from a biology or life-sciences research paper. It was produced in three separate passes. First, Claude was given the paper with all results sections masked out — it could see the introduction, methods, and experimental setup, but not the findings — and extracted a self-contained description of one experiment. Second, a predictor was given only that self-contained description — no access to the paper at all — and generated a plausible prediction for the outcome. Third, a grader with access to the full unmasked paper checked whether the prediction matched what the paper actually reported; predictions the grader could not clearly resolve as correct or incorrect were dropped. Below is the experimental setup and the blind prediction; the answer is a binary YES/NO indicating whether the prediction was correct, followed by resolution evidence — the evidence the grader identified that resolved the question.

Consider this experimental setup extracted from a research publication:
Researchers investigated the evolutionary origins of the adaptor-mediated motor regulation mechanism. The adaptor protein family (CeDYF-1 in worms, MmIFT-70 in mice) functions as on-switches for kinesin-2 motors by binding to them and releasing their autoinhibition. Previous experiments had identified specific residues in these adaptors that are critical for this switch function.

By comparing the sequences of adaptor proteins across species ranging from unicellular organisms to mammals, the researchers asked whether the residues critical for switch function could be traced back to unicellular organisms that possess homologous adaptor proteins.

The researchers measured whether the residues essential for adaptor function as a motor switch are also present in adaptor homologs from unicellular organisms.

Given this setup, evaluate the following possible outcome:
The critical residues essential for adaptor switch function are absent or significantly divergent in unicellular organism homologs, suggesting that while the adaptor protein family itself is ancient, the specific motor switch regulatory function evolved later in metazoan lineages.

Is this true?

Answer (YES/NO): NO